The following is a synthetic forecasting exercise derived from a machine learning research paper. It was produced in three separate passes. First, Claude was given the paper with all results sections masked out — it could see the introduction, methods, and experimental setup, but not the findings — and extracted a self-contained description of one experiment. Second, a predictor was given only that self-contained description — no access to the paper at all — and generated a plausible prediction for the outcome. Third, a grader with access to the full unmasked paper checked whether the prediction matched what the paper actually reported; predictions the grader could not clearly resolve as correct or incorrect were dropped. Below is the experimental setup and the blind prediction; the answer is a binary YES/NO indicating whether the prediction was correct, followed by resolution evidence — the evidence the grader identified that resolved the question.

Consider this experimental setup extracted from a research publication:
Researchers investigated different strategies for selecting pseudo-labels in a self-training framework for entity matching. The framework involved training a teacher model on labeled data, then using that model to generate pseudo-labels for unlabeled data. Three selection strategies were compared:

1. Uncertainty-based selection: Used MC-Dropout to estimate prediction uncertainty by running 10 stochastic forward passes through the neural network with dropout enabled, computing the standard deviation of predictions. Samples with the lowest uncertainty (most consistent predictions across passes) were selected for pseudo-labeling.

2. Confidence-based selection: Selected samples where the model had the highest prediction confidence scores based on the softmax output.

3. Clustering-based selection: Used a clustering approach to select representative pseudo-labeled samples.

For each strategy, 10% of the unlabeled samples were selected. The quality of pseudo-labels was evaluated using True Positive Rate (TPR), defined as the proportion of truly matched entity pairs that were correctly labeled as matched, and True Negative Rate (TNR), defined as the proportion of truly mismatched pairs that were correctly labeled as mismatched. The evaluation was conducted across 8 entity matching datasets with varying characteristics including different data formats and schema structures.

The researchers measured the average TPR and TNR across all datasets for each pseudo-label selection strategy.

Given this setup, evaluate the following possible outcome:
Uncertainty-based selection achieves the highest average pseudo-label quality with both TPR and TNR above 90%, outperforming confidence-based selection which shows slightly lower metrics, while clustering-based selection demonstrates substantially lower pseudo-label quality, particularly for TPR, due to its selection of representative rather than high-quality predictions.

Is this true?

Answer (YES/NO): NO